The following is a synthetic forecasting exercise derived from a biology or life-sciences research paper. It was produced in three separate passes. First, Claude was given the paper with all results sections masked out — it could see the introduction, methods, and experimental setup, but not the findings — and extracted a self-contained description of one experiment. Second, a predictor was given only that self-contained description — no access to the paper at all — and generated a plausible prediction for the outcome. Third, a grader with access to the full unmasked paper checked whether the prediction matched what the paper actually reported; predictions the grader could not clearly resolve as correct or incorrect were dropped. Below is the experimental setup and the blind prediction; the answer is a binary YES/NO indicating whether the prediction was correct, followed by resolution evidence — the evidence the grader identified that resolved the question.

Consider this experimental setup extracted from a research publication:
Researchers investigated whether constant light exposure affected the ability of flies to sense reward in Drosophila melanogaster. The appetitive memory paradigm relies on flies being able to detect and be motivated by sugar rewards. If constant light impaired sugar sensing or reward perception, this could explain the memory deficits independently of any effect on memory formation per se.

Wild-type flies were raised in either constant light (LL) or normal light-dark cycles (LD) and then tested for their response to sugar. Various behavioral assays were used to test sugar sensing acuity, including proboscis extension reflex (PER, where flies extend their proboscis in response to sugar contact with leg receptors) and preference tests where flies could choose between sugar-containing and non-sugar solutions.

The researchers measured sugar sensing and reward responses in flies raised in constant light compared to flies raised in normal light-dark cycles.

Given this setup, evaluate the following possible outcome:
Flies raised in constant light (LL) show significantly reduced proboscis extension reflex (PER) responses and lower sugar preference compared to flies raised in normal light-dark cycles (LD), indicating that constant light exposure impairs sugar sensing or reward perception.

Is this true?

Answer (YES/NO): NO